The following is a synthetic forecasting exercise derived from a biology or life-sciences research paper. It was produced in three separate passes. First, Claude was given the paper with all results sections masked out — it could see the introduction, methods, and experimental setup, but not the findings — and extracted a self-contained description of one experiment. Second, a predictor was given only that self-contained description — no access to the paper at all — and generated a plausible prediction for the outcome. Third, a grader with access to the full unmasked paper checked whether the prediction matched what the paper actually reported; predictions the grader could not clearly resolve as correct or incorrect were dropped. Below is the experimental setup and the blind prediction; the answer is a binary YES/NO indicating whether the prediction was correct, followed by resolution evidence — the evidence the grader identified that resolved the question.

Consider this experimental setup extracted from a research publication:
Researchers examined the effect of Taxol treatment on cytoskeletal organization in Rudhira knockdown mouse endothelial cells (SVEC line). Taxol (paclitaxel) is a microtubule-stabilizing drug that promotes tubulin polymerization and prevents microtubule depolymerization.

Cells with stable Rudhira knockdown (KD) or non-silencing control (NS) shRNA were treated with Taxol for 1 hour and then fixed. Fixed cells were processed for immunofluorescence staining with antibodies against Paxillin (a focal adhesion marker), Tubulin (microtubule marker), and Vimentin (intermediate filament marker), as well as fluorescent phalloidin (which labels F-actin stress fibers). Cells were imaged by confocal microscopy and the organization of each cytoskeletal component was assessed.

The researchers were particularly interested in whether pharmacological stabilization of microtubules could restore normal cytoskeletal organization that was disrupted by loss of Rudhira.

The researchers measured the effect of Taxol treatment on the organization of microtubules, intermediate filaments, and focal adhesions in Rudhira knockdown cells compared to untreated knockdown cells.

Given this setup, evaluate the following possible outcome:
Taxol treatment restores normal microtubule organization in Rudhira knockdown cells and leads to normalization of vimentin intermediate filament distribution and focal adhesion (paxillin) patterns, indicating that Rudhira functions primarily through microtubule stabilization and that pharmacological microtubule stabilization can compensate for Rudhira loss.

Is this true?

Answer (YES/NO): YES